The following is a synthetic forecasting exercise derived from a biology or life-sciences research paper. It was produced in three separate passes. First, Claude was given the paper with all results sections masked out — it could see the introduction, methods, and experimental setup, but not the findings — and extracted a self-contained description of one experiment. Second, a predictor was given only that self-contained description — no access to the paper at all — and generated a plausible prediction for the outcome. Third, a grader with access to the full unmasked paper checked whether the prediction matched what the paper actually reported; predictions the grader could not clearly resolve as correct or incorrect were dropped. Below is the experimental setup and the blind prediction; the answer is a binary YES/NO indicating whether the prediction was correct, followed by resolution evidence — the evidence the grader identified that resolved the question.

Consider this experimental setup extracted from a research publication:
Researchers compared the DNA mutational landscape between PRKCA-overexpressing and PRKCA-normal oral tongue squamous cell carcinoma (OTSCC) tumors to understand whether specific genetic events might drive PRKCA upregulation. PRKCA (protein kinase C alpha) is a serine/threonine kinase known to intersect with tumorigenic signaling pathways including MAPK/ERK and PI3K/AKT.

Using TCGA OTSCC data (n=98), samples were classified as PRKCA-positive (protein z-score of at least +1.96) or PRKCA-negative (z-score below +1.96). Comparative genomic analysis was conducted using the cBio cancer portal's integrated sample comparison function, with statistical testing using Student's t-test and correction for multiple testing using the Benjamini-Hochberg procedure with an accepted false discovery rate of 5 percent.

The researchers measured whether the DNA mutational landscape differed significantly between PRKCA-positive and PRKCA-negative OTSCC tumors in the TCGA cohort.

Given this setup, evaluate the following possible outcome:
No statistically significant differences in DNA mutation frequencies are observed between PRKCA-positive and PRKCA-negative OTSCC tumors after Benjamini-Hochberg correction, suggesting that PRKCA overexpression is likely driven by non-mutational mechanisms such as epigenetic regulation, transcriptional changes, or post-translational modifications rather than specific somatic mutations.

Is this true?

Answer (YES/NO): YES